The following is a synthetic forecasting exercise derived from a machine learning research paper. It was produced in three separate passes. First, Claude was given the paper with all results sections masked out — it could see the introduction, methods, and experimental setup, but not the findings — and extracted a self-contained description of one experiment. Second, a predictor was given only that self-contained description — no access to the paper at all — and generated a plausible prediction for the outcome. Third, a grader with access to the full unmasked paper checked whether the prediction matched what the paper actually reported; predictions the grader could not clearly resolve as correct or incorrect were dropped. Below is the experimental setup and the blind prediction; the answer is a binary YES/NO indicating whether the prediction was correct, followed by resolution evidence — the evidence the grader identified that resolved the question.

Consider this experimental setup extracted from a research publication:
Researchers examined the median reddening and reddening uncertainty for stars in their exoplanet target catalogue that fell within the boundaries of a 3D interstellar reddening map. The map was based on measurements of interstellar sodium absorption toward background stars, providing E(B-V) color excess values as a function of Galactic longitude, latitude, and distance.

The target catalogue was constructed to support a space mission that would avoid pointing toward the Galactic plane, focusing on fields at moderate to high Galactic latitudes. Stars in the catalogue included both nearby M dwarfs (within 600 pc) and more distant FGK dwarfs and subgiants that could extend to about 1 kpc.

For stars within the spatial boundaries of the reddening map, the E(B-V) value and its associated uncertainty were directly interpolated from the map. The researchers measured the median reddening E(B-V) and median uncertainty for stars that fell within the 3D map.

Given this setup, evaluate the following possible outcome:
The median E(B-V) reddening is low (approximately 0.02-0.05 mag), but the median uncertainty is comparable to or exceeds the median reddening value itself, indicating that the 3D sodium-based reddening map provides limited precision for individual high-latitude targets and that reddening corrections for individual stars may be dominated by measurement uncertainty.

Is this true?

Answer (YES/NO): NO